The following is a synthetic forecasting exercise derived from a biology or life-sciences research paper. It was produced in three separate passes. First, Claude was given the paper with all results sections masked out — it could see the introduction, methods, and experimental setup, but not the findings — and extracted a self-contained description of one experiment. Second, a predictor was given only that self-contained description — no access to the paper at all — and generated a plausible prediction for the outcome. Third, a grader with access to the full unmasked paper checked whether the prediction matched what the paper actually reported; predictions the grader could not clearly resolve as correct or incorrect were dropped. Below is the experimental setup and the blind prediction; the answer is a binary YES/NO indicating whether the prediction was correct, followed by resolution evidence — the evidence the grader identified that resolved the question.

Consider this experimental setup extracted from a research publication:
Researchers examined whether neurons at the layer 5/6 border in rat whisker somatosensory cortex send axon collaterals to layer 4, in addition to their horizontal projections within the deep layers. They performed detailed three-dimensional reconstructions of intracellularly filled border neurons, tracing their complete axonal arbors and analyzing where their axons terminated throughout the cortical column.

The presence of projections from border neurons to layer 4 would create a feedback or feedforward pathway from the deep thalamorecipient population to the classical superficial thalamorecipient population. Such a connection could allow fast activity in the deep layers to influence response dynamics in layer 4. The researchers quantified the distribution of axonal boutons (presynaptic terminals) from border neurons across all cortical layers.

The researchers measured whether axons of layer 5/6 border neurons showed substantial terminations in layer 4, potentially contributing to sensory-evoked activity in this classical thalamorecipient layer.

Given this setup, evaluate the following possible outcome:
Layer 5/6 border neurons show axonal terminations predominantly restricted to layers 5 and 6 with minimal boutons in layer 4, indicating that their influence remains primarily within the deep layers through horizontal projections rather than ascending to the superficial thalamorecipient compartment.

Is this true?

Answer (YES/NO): NO